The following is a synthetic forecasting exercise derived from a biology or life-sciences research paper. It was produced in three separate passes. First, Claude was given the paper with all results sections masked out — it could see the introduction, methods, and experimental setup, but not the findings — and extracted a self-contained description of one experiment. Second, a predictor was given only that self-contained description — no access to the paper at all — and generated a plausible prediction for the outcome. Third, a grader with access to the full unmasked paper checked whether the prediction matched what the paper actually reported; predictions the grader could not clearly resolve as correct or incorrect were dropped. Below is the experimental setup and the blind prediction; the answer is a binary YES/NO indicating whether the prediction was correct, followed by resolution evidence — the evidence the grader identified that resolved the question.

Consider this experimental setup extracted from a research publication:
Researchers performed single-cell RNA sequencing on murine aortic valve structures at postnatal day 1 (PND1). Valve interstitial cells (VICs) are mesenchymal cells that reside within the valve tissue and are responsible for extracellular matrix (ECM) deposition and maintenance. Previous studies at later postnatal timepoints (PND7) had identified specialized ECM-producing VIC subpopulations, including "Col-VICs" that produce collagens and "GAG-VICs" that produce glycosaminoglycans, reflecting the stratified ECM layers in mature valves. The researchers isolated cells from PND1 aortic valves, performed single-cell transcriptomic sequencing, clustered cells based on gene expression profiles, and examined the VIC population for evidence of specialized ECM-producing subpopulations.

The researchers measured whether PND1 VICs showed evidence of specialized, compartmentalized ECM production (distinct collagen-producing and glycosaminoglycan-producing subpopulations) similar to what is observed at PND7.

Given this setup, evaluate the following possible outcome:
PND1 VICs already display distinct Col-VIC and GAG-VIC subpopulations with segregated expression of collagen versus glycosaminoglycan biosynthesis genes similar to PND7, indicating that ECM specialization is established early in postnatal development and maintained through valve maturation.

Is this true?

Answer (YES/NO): NO